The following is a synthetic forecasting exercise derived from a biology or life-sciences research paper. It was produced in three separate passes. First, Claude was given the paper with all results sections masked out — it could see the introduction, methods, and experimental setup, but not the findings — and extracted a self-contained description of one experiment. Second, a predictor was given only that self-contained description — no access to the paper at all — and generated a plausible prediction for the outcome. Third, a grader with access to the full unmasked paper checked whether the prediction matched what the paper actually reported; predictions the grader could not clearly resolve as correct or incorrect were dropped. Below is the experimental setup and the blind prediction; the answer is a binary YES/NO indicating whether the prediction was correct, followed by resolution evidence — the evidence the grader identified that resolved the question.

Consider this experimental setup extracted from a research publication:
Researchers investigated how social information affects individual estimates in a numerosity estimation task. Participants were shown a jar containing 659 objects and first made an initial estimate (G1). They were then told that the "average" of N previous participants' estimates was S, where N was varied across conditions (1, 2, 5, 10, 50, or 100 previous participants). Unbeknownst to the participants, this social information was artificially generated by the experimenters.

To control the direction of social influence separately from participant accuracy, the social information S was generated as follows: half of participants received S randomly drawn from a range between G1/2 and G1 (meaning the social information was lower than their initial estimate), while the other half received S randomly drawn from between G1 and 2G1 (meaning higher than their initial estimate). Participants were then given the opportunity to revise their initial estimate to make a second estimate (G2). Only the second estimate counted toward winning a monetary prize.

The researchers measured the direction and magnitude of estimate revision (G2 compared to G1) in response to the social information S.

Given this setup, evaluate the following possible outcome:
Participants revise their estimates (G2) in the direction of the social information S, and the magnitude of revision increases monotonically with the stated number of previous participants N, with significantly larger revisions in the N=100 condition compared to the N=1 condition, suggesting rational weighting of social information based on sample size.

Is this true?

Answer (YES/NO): NO